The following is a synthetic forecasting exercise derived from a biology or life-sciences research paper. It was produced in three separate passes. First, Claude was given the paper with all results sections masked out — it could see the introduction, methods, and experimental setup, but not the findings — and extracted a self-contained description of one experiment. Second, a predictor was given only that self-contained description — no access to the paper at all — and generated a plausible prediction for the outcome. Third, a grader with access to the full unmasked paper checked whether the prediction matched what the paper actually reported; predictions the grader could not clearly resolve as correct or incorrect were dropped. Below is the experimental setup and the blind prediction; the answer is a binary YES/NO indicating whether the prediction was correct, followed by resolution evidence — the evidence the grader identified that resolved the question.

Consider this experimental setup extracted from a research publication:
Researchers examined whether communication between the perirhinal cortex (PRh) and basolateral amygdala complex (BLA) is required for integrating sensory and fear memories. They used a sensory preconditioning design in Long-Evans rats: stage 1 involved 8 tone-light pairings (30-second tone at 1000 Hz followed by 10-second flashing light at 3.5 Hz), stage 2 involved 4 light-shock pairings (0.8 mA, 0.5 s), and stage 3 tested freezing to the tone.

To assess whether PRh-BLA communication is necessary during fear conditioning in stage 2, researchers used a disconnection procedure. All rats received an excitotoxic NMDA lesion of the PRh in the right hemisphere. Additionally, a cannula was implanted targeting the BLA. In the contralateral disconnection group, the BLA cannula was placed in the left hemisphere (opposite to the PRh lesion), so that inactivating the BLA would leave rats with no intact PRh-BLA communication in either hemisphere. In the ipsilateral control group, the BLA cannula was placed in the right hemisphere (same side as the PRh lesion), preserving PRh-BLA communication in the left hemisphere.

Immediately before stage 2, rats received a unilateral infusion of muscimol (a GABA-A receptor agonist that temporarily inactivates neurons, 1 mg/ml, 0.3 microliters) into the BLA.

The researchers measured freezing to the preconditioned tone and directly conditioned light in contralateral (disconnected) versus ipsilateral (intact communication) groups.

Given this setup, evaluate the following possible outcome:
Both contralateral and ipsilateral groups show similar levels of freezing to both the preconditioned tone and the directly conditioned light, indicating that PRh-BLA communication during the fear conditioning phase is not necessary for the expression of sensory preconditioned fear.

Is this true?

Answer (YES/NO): NO